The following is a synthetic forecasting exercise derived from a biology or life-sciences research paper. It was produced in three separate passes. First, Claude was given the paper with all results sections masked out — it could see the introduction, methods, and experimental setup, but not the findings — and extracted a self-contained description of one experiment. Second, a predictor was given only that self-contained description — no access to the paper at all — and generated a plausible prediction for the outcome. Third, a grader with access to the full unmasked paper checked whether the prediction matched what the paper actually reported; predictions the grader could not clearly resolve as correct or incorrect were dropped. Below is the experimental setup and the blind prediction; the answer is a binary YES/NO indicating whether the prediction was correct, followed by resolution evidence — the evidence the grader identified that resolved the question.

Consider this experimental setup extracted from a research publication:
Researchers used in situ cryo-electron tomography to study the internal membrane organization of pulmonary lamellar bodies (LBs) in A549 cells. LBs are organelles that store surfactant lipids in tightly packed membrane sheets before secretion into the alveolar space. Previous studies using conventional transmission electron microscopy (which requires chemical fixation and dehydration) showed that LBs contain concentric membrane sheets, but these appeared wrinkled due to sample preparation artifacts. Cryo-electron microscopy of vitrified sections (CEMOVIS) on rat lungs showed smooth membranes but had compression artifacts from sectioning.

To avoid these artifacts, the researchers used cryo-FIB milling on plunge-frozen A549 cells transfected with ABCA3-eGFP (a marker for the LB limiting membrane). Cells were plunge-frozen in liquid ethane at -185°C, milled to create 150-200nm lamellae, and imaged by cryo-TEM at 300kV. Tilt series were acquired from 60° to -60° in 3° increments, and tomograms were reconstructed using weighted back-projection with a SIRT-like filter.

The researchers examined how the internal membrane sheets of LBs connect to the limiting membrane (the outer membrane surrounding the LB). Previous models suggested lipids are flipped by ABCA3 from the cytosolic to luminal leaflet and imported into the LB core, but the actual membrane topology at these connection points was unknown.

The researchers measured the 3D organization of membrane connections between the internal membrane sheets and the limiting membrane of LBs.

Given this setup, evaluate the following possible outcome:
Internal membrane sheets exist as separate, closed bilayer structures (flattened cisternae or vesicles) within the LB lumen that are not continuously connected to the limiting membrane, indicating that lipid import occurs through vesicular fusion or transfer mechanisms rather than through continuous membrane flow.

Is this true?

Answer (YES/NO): NO